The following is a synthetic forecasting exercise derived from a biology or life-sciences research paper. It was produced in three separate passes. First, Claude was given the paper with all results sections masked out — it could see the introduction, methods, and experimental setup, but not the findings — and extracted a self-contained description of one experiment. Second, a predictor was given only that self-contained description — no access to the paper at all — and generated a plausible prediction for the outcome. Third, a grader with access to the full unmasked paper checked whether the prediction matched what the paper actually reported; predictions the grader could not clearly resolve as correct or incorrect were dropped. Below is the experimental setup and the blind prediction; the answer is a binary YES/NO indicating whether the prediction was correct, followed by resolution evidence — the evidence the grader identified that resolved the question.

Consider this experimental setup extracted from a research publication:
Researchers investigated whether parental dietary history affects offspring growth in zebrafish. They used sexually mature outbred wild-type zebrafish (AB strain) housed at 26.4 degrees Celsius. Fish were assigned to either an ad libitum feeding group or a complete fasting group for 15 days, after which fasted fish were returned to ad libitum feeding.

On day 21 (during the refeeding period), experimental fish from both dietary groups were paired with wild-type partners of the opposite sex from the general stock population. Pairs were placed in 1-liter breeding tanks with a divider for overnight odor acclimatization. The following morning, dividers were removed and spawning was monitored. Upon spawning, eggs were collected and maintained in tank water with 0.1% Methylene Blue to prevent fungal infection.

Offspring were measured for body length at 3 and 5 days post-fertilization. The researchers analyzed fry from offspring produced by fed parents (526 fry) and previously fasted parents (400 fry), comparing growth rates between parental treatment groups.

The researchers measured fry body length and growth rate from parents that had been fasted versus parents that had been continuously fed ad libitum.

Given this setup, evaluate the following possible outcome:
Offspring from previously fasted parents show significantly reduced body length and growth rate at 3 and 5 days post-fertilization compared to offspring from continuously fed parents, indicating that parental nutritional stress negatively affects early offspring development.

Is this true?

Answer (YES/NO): NO